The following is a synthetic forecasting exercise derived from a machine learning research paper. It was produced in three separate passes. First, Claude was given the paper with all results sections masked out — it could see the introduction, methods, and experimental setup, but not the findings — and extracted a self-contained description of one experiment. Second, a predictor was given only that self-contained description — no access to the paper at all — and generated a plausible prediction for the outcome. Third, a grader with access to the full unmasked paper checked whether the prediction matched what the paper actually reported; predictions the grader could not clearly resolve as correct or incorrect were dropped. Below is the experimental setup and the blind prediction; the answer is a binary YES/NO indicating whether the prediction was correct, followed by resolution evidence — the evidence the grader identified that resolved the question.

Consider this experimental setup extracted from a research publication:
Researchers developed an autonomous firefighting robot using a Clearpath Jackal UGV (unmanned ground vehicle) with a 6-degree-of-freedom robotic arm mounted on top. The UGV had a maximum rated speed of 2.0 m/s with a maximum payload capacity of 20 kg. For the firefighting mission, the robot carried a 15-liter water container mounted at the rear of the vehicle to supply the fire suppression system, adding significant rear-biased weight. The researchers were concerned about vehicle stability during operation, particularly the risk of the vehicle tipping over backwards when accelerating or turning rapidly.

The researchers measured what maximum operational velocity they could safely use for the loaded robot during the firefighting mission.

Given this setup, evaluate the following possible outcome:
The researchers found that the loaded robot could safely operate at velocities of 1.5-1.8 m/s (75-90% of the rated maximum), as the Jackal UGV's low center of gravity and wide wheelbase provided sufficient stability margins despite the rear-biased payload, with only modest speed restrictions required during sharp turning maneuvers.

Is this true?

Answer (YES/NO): NO